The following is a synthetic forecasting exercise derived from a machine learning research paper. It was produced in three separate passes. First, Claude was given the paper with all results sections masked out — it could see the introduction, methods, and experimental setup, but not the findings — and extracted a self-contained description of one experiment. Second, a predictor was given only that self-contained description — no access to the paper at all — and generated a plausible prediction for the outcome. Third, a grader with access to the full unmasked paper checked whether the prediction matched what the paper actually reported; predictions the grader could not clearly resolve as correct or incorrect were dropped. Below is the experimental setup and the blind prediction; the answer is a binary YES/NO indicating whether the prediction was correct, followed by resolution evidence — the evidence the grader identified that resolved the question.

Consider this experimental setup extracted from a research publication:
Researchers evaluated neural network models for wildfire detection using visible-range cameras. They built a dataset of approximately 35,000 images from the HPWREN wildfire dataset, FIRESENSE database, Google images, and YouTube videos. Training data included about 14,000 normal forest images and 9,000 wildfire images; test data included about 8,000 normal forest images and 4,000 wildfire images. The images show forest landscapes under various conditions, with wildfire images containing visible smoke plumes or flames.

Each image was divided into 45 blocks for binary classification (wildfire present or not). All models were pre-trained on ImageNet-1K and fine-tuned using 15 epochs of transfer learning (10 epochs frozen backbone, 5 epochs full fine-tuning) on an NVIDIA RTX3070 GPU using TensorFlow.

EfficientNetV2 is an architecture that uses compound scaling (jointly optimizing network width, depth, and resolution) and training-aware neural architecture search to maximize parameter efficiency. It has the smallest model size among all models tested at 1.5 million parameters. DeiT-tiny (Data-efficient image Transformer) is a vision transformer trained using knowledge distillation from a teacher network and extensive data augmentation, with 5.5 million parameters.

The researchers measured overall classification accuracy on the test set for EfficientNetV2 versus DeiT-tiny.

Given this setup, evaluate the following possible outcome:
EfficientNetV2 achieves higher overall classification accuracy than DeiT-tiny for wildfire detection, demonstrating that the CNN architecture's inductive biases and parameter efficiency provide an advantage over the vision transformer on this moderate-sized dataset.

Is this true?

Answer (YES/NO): NO